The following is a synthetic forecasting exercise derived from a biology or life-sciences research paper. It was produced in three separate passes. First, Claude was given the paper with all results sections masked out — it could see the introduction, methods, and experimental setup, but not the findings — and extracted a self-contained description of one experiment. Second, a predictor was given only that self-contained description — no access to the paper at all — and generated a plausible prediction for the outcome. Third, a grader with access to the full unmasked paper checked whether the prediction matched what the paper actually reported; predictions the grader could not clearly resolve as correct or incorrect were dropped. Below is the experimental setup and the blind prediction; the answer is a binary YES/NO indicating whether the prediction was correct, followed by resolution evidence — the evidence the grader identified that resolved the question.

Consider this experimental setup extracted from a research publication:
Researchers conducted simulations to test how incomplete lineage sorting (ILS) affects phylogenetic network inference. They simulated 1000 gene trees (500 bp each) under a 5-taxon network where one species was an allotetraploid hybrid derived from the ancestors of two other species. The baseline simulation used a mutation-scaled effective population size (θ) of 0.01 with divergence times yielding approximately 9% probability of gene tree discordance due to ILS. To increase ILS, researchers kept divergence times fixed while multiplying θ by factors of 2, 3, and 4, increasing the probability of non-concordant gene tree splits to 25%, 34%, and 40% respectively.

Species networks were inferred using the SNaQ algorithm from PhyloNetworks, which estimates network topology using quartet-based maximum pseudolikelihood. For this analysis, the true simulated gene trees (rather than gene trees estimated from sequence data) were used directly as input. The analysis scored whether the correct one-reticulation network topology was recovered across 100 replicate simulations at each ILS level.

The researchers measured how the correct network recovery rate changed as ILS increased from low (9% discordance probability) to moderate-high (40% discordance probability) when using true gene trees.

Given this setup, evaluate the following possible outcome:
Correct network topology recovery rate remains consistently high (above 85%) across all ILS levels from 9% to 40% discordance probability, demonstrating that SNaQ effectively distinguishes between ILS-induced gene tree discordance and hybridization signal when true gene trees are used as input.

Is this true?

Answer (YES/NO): YES